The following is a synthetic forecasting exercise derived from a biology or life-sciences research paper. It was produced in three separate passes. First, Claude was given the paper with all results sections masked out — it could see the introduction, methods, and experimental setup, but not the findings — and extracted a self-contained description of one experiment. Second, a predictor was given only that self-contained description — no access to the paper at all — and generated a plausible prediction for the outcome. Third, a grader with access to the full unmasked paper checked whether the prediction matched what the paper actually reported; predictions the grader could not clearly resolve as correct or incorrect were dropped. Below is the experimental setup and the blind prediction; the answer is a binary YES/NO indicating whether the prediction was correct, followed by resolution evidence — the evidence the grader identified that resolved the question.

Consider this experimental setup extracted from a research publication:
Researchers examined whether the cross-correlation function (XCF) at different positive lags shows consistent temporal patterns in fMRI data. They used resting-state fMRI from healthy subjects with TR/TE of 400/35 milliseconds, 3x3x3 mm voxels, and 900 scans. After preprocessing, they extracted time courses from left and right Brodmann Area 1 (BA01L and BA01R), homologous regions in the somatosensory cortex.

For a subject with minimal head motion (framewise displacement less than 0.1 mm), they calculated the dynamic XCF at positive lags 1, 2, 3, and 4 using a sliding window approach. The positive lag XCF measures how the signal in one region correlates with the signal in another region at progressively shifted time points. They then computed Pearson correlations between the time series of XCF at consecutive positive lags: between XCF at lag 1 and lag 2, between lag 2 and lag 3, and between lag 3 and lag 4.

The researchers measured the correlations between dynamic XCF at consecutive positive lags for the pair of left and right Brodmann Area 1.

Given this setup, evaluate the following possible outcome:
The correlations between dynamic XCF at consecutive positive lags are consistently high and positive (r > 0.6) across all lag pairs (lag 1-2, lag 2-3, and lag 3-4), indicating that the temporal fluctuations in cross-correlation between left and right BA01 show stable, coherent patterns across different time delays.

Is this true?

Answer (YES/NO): YES